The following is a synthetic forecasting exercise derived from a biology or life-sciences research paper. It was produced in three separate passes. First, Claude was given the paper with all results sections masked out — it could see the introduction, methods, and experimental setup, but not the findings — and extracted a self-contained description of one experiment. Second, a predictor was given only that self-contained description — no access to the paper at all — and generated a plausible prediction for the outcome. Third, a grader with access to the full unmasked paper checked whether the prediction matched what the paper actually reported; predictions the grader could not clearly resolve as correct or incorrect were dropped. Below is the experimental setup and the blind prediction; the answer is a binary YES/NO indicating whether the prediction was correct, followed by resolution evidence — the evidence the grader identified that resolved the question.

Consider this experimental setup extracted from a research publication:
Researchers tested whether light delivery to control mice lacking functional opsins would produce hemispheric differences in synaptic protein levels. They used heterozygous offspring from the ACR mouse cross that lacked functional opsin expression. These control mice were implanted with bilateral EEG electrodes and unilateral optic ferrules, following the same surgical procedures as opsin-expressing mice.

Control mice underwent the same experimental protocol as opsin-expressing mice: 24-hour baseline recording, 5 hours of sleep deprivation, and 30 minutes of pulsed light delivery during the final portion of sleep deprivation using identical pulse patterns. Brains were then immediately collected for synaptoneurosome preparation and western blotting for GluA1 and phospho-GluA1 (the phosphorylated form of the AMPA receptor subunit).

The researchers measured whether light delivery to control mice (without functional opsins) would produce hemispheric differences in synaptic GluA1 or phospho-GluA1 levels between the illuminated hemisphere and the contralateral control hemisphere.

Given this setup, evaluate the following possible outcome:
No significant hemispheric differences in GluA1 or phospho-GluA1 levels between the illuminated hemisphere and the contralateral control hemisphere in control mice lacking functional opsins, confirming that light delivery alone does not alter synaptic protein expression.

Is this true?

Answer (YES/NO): YES